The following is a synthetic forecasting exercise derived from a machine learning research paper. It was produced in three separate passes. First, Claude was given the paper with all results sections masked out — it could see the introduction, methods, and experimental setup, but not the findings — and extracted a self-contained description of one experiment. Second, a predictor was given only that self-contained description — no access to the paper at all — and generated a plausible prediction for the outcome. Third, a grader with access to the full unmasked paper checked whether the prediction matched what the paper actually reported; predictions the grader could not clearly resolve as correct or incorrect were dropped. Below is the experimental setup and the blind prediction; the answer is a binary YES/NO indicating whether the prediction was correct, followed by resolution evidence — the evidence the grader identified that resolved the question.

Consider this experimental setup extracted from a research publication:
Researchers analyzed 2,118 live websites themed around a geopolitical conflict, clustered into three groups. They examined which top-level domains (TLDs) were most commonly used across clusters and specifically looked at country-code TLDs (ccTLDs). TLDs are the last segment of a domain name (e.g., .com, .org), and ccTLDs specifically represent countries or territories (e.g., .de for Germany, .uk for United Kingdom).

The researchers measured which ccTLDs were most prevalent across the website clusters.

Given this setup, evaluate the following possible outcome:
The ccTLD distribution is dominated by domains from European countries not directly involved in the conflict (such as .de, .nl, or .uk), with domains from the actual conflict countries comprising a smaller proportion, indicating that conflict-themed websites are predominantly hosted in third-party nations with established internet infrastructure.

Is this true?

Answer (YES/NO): YES